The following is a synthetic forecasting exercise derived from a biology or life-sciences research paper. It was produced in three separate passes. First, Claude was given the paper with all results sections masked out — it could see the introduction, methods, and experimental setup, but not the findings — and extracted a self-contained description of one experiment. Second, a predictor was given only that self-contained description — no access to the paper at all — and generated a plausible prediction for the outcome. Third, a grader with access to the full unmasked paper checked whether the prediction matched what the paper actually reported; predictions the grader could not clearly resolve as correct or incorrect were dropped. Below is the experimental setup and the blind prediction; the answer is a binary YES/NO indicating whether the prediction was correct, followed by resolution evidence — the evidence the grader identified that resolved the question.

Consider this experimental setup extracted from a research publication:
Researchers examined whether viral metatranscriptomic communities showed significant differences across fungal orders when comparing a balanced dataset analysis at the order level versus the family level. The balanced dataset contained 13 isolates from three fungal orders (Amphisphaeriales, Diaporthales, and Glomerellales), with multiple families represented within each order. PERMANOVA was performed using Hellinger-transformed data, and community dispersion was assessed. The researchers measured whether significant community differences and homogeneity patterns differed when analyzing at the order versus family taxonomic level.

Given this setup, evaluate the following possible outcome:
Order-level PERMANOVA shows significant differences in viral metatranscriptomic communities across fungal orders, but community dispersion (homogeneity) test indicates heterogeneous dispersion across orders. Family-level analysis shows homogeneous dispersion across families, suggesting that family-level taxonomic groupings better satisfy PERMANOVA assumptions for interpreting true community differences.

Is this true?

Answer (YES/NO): NO